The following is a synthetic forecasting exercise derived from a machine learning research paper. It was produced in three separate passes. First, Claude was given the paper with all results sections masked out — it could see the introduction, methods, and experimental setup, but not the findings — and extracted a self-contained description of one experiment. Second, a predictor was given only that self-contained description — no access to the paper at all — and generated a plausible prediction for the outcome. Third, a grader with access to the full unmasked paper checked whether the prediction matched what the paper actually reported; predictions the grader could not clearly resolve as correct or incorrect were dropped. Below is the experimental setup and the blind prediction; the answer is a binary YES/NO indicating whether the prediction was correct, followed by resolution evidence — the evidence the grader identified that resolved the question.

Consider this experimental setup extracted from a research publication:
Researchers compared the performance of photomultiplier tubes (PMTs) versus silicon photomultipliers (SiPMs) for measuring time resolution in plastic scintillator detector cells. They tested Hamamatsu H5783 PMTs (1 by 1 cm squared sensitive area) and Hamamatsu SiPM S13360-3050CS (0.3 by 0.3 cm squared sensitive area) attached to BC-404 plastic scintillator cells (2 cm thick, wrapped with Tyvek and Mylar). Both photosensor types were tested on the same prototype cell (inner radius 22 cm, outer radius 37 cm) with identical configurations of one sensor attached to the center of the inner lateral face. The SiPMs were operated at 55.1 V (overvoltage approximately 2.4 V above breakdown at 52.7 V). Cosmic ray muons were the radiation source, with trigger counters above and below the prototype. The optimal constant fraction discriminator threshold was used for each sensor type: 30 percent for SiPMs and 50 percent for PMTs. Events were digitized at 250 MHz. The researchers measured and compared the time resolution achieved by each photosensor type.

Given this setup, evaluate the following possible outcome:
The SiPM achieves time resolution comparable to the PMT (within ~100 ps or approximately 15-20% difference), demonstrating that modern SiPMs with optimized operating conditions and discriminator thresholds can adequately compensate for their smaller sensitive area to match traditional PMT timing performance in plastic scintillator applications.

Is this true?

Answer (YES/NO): NO